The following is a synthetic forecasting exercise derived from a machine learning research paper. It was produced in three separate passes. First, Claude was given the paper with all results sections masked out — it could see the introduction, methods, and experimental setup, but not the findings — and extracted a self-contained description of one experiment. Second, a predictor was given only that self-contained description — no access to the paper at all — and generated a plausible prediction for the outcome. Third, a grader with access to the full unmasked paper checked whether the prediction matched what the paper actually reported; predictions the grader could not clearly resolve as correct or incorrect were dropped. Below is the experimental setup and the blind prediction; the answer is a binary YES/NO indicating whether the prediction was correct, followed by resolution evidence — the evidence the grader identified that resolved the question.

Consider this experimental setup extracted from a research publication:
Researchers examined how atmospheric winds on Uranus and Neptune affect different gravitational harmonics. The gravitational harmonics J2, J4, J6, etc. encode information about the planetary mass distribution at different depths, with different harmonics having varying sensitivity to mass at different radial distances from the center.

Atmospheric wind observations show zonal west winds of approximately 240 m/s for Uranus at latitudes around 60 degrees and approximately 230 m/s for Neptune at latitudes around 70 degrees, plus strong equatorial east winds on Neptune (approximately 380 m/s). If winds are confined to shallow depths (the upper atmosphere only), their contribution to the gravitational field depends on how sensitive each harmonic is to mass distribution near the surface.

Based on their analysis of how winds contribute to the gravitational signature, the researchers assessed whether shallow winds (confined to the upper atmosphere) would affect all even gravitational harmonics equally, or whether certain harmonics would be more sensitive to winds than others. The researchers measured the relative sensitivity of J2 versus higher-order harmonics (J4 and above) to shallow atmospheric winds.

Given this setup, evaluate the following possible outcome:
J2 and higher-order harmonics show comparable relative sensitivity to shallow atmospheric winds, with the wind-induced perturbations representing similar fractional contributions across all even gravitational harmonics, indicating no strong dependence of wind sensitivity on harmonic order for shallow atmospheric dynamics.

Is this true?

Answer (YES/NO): NO